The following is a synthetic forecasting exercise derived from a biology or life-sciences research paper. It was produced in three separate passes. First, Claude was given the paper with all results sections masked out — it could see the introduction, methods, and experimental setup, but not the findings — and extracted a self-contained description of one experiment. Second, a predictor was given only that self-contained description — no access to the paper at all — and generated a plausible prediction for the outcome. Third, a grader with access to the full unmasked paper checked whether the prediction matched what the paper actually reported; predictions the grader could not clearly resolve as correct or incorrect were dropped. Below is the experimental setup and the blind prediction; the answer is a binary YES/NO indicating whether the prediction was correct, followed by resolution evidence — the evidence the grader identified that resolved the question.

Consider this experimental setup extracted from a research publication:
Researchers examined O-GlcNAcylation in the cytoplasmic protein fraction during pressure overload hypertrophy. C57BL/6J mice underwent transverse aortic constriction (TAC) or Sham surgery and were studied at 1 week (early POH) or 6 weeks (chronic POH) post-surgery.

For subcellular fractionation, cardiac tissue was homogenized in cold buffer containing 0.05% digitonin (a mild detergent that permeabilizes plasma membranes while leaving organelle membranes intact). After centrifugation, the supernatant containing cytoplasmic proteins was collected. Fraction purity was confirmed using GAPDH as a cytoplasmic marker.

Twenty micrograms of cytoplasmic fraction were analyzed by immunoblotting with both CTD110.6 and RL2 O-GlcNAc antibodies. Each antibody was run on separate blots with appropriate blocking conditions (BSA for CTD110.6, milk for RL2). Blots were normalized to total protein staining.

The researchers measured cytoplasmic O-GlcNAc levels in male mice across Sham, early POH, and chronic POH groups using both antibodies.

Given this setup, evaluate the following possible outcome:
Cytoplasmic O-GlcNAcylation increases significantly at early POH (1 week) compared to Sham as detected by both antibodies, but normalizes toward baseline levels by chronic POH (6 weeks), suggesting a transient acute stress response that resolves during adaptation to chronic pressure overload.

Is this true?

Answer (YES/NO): NO